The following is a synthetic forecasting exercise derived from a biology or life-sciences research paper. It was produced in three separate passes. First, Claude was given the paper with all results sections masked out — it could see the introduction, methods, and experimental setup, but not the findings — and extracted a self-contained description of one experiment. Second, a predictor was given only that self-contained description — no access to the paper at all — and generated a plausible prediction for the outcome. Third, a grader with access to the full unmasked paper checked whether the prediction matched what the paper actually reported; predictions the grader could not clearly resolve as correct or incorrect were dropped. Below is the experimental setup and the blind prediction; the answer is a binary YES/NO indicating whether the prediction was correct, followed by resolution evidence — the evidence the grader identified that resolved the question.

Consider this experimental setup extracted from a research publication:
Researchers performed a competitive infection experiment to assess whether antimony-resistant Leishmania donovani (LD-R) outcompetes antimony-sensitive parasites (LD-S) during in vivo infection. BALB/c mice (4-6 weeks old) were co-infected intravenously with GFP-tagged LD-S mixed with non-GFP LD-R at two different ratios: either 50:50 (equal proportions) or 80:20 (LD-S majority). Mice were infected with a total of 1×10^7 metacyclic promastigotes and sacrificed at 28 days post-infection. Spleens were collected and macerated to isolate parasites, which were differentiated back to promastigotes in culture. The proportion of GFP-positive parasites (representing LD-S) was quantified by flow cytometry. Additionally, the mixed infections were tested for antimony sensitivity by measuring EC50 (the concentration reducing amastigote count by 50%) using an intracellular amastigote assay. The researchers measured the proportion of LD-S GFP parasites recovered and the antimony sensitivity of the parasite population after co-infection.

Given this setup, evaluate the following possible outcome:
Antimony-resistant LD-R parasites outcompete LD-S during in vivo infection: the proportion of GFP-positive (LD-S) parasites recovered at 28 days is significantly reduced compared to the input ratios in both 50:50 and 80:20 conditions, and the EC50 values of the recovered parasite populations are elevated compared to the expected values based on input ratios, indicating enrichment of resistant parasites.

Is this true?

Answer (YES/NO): YES